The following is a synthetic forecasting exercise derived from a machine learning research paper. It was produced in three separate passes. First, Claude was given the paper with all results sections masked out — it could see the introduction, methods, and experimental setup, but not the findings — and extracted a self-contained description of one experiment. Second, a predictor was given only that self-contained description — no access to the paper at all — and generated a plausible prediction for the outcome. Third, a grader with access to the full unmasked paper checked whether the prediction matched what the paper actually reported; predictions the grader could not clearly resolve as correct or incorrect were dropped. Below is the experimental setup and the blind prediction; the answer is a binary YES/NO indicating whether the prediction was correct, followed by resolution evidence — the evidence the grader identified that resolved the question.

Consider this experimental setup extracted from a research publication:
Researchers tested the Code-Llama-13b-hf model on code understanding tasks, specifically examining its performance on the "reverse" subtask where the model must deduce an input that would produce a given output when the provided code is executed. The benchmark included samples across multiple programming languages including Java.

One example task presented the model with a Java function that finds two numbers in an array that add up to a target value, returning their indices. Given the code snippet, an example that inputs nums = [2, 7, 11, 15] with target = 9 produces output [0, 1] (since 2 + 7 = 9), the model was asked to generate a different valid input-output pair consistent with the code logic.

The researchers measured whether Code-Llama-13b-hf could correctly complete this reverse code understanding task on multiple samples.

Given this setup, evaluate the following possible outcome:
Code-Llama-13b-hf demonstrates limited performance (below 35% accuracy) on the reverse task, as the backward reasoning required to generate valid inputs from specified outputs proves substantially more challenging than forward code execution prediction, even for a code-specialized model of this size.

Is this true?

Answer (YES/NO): YES